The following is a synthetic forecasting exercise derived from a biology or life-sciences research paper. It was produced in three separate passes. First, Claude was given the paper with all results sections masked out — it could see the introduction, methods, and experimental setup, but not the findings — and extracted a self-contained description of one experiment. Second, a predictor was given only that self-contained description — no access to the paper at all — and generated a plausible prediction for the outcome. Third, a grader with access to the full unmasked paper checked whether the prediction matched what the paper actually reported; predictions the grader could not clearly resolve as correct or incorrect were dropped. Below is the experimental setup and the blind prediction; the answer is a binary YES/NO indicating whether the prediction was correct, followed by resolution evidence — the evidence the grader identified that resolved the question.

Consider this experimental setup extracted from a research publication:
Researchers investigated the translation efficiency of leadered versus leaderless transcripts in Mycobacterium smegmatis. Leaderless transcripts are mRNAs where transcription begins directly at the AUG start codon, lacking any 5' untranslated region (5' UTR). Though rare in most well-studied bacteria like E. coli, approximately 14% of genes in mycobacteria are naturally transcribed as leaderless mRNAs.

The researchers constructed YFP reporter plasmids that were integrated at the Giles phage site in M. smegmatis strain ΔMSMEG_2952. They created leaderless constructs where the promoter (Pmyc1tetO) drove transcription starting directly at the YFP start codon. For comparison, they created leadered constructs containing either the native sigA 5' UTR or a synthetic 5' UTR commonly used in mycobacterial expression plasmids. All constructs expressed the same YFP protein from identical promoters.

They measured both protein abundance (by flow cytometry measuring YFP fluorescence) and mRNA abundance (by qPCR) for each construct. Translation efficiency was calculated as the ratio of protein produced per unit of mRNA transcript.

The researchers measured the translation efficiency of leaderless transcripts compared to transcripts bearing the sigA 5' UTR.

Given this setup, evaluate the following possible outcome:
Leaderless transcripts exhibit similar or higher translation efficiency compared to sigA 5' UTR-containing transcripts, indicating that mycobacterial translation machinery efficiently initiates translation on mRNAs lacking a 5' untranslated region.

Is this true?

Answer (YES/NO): YES